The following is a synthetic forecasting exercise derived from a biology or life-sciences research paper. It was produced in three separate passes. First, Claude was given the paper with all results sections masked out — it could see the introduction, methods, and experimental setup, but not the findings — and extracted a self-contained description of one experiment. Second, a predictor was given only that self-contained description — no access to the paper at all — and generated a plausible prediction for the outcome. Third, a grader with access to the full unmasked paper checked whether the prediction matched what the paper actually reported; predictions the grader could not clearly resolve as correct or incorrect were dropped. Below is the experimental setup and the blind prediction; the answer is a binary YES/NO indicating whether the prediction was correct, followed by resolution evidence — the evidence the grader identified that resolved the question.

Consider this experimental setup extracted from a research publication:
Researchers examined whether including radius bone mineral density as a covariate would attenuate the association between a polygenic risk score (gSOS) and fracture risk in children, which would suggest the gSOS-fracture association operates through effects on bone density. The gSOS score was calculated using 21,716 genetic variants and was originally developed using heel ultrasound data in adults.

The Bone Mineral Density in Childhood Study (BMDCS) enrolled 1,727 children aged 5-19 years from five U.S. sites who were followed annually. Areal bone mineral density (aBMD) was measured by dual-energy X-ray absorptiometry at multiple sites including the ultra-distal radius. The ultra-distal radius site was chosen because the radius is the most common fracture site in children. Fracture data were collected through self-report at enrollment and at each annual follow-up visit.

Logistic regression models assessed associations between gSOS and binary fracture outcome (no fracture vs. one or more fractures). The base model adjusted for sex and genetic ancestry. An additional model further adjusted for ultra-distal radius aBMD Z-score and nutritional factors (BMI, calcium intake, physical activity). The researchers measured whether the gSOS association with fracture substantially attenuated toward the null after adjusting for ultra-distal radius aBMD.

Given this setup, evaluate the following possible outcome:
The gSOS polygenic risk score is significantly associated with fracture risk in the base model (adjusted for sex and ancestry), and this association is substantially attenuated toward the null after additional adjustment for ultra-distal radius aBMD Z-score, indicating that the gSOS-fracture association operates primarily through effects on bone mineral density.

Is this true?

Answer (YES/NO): NO